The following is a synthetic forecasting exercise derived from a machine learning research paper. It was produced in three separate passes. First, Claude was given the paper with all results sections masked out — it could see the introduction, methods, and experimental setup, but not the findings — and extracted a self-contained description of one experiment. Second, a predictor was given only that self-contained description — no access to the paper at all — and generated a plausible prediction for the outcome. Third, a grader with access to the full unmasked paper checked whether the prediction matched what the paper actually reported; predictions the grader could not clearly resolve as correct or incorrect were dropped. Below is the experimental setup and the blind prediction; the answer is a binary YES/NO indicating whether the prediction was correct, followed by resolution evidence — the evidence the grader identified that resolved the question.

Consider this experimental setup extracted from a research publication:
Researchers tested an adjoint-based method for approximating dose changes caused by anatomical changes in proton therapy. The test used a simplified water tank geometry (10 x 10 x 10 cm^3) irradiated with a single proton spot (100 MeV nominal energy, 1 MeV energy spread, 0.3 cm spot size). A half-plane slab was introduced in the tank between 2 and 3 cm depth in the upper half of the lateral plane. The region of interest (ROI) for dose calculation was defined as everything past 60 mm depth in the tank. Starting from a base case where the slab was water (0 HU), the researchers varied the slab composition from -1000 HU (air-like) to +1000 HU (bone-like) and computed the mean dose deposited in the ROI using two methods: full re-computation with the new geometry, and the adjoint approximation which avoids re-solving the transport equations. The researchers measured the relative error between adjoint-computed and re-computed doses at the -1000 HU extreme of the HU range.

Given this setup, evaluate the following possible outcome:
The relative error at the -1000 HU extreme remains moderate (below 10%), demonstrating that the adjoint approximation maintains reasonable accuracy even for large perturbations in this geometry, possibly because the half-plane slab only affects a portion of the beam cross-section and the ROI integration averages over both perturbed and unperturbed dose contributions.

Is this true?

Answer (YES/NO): YES